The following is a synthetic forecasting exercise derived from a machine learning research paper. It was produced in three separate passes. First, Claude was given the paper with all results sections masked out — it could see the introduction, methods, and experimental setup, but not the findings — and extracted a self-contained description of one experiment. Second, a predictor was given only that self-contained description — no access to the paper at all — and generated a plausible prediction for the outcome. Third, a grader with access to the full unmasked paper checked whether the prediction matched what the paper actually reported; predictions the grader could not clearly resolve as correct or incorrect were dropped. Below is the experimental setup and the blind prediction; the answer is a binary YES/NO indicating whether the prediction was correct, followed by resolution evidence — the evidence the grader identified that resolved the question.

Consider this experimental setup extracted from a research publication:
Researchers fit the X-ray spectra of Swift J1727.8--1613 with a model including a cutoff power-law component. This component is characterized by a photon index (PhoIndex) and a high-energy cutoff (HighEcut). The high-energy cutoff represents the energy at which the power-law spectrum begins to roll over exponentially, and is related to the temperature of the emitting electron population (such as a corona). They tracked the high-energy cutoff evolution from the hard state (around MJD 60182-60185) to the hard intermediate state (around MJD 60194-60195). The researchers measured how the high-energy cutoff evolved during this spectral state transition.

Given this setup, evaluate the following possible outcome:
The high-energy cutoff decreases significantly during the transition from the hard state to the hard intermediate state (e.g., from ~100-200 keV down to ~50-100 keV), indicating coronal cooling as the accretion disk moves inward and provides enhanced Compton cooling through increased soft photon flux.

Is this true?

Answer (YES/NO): NO